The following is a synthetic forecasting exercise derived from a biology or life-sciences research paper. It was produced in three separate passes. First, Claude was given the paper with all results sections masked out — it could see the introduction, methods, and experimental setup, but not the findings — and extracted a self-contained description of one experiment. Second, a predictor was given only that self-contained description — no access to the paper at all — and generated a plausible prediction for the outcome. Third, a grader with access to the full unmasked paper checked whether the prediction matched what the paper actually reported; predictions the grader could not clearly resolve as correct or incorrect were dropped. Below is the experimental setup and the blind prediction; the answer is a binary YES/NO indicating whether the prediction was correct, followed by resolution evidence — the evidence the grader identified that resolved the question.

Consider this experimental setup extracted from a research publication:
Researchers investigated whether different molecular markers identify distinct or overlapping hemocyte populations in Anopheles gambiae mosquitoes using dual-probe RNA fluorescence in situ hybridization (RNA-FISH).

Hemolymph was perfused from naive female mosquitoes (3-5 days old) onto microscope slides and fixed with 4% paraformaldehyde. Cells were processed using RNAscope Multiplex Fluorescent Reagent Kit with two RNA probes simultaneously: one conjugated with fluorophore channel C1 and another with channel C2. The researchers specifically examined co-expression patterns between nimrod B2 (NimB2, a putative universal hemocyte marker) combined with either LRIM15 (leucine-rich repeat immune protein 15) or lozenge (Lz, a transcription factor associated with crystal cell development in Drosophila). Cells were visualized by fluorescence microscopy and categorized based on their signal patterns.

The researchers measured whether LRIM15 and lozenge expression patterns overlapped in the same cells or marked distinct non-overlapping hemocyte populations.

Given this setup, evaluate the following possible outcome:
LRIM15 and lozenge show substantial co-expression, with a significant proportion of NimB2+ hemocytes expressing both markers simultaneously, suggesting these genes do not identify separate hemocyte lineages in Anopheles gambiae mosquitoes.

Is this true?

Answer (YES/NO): NO